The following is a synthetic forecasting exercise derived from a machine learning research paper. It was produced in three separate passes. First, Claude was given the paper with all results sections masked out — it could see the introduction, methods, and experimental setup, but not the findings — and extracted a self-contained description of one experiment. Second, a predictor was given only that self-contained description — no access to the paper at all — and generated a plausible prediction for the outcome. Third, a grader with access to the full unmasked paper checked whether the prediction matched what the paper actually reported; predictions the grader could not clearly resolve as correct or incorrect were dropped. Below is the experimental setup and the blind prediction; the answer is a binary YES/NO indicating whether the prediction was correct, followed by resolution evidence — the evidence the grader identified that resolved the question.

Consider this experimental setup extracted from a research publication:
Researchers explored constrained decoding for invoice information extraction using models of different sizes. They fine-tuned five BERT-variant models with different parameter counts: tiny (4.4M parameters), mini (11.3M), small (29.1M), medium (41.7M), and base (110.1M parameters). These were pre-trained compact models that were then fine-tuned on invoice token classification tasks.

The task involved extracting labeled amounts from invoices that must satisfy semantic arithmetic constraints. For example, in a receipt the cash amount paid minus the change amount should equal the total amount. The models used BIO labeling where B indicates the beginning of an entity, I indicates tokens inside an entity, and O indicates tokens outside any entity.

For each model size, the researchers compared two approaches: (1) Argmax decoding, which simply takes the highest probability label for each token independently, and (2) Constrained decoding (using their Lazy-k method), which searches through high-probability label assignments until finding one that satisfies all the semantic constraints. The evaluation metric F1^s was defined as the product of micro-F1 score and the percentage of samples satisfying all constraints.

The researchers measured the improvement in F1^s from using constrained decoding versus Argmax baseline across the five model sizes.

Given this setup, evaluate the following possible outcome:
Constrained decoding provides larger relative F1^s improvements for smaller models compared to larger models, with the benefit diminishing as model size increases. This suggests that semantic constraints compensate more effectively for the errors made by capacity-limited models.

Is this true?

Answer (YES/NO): YES